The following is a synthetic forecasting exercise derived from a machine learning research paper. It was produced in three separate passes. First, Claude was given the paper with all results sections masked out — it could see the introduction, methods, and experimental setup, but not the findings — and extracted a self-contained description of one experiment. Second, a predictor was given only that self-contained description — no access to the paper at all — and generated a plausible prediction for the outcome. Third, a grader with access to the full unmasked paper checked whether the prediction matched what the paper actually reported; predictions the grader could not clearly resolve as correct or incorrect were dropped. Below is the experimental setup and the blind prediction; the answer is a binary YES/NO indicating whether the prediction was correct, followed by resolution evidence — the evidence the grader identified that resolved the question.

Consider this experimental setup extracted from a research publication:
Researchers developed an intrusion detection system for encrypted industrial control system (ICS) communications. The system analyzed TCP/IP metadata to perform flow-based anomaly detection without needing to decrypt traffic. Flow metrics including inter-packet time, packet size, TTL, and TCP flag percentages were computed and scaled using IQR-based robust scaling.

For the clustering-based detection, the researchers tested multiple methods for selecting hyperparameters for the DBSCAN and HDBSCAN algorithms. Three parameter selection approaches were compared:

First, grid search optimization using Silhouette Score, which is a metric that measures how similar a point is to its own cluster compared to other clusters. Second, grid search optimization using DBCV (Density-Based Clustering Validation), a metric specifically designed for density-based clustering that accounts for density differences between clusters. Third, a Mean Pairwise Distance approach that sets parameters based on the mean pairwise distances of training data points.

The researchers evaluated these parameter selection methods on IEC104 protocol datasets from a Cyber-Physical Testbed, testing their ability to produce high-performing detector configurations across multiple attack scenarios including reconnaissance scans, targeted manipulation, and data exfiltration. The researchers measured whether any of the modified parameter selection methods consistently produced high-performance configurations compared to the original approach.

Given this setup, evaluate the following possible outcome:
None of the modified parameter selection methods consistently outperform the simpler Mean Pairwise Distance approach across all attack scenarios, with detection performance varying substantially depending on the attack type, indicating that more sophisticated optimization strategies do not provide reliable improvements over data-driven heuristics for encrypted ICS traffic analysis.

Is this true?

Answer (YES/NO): YES